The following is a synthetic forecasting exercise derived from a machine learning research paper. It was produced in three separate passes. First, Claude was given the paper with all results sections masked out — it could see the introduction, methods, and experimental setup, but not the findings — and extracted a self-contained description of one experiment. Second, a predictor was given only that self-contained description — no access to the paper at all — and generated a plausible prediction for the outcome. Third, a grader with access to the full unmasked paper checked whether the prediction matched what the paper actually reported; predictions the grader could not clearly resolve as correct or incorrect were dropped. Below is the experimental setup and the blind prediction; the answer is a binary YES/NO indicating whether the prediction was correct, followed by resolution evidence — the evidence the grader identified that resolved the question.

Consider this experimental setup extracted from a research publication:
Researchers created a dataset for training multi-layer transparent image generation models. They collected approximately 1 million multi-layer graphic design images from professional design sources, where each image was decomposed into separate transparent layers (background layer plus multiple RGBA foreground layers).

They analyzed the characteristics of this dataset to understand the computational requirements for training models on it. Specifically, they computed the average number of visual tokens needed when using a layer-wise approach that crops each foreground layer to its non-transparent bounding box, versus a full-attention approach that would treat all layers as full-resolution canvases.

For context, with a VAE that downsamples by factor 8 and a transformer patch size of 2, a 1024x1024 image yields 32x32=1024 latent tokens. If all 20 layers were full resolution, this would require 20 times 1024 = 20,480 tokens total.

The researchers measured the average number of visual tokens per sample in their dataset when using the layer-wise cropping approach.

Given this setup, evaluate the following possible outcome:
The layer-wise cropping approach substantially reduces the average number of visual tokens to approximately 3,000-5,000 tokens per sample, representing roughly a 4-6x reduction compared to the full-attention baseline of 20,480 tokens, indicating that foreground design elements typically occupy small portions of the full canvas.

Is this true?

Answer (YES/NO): NO